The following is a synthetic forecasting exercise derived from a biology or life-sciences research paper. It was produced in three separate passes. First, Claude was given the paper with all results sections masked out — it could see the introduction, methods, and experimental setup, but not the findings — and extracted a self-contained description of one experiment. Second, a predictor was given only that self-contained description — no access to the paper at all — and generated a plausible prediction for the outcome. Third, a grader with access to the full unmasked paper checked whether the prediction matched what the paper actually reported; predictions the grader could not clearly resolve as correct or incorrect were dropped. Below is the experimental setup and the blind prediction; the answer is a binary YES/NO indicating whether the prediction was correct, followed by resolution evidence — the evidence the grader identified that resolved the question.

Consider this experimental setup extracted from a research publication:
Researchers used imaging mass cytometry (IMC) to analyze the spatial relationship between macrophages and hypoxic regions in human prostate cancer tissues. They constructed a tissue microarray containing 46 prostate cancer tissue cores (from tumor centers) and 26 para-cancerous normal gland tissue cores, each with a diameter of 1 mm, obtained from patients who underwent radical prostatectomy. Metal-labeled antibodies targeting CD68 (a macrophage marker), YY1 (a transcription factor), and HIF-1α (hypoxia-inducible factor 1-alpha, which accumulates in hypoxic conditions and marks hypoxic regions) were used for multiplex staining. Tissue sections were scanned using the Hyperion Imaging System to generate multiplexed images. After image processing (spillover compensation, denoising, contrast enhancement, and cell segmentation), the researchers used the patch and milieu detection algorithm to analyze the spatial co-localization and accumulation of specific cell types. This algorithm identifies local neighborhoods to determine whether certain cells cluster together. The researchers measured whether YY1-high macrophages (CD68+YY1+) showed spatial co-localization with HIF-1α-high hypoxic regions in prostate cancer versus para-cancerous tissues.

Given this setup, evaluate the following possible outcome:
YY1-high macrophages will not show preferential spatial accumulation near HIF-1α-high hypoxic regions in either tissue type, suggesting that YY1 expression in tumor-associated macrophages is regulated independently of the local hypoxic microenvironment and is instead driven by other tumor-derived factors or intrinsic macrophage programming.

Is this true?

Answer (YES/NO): NO